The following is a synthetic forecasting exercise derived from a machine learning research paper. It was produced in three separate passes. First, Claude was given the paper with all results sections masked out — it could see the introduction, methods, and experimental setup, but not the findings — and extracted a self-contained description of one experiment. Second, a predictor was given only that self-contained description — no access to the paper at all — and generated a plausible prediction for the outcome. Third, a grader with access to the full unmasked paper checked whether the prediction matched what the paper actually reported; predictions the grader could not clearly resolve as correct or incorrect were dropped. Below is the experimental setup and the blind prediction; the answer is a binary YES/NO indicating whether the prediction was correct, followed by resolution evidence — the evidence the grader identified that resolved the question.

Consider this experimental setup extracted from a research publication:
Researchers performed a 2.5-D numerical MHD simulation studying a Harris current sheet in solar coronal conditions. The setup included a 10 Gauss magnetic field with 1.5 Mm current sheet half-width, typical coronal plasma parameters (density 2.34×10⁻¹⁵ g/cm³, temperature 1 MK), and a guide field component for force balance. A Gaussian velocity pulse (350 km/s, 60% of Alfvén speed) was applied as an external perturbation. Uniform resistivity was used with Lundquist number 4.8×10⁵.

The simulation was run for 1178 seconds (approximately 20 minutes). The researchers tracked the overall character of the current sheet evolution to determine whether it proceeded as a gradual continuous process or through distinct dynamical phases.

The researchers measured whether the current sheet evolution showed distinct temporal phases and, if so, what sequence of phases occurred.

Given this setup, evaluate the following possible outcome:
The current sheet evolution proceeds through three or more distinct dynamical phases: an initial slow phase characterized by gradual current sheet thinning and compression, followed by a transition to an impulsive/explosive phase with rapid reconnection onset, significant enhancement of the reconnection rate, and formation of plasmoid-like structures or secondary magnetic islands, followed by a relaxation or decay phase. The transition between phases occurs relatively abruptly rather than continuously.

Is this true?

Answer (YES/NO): NO